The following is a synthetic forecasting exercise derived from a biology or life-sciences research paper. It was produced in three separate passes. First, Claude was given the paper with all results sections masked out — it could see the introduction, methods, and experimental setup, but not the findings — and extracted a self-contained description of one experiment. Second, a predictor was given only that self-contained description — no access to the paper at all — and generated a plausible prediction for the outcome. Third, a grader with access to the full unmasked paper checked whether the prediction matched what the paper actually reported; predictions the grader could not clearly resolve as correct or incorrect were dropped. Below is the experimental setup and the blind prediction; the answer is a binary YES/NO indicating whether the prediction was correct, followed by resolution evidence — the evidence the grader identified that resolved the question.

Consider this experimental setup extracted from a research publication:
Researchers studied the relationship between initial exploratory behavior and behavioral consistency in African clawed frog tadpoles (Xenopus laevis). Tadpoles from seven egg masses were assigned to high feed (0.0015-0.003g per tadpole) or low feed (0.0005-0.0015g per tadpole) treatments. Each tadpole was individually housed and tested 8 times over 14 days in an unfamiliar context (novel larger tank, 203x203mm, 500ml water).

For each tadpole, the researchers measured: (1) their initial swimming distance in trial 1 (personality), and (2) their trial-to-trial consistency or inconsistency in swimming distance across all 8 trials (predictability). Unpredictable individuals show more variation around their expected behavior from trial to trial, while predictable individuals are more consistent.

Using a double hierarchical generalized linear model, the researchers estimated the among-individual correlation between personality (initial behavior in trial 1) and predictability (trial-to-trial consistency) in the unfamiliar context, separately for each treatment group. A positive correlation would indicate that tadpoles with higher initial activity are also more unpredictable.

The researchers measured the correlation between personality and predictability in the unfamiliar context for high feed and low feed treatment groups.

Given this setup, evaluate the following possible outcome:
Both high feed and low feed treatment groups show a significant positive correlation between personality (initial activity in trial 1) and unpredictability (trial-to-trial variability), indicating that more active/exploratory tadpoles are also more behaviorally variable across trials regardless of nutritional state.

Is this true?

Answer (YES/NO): NO